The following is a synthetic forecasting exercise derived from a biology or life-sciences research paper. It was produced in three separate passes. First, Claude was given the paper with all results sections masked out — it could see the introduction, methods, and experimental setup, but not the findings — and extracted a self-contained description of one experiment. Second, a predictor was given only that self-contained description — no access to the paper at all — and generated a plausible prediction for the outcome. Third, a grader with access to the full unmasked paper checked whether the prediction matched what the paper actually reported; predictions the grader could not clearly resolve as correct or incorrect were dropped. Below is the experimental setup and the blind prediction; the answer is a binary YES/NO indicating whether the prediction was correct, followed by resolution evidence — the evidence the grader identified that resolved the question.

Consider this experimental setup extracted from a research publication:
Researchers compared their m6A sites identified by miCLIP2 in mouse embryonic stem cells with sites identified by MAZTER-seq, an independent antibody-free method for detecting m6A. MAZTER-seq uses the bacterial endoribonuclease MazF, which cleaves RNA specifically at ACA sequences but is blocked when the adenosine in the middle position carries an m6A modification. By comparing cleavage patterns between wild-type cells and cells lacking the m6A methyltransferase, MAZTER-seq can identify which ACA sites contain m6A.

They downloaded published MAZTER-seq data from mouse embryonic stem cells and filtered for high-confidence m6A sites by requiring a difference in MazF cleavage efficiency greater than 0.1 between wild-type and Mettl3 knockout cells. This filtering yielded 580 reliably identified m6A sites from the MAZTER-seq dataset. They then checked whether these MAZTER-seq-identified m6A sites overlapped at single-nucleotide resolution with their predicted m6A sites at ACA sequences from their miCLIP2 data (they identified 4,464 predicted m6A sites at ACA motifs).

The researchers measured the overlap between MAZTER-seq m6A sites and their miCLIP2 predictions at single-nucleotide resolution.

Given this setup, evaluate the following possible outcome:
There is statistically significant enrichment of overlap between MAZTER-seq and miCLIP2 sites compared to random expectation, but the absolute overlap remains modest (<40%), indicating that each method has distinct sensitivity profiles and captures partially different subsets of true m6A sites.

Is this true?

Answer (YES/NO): NO